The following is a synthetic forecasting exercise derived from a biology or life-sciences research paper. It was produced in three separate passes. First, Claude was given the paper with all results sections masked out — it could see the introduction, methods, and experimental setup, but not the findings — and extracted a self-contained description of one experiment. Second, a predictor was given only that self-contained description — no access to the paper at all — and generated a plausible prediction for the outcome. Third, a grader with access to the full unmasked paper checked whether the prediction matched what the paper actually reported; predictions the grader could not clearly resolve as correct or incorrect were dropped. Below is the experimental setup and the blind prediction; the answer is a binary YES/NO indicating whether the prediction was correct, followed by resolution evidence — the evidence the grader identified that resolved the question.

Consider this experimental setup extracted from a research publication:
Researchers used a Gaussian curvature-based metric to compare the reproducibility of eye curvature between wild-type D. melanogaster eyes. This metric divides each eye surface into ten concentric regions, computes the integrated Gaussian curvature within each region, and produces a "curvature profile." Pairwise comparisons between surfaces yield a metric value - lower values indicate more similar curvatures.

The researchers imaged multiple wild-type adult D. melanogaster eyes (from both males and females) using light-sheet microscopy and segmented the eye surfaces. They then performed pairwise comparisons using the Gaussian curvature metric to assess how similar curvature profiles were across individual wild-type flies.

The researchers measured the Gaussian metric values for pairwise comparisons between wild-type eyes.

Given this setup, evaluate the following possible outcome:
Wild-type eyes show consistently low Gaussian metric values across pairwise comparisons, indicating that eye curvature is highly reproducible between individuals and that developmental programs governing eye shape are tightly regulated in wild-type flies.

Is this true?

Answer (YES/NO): YES